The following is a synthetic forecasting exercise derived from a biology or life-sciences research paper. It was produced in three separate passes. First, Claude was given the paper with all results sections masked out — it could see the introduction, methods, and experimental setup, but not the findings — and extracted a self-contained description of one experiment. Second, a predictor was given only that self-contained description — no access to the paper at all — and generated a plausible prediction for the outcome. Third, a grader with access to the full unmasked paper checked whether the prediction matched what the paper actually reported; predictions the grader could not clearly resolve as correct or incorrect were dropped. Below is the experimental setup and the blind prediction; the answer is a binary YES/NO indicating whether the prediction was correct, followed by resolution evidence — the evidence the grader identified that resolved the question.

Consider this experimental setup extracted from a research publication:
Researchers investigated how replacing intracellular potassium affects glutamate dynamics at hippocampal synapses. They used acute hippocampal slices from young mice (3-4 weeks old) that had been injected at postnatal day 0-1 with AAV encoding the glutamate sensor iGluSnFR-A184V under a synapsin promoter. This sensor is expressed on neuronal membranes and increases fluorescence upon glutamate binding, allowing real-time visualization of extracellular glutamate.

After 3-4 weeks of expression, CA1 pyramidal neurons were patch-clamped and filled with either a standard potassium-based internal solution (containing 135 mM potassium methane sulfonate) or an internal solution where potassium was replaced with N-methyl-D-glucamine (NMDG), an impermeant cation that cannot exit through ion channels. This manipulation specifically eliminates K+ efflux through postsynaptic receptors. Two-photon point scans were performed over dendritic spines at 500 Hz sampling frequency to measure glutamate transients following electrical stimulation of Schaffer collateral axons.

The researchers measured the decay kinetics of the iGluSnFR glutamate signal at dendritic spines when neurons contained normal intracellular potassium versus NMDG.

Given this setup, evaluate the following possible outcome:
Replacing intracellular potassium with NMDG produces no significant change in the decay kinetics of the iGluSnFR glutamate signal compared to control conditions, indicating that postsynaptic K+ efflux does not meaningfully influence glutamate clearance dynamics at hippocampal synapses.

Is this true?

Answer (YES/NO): NO